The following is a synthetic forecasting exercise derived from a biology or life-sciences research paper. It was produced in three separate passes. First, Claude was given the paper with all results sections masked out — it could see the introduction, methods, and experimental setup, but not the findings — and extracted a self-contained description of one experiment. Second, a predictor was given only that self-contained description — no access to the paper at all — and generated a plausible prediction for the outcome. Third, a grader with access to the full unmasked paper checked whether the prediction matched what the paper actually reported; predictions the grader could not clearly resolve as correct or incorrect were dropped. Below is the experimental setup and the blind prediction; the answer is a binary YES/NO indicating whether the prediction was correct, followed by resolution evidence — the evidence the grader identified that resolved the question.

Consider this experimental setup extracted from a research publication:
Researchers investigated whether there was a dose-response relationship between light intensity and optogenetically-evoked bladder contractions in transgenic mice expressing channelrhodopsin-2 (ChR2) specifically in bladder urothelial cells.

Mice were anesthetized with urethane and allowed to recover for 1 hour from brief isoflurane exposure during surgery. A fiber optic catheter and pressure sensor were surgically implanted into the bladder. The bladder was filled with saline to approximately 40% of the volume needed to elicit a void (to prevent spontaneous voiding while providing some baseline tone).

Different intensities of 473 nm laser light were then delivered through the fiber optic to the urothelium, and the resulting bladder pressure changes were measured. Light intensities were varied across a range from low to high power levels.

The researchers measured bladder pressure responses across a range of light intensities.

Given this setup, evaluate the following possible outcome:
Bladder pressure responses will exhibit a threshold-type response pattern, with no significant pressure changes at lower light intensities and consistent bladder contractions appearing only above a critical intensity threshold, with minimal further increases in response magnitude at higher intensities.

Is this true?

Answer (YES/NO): NO